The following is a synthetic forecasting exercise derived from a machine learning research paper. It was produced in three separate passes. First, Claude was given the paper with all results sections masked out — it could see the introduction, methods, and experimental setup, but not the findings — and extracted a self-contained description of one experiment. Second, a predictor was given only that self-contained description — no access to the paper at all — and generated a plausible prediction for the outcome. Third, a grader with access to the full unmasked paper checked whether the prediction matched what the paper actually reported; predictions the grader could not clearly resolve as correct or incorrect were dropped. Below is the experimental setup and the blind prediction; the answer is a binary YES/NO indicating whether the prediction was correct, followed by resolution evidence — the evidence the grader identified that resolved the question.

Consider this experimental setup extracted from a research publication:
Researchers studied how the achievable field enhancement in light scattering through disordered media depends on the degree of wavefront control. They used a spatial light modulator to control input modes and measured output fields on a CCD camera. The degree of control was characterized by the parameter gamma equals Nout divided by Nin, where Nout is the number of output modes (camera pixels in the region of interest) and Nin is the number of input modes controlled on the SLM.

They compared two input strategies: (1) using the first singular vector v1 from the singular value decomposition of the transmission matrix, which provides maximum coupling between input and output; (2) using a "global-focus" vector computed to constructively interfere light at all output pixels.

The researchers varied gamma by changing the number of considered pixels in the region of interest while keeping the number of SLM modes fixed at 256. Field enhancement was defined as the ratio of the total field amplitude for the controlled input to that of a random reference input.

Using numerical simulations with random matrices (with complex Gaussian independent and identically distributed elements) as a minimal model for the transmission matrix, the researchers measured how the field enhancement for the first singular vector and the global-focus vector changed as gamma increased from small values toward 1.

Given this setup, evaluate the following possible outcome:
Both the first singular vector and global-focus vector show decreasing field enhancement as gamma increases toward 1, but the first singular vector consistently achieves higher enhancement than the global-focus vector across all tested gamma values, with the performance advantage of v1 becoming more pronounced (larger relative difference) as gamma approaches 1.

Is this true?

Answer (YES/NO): YES